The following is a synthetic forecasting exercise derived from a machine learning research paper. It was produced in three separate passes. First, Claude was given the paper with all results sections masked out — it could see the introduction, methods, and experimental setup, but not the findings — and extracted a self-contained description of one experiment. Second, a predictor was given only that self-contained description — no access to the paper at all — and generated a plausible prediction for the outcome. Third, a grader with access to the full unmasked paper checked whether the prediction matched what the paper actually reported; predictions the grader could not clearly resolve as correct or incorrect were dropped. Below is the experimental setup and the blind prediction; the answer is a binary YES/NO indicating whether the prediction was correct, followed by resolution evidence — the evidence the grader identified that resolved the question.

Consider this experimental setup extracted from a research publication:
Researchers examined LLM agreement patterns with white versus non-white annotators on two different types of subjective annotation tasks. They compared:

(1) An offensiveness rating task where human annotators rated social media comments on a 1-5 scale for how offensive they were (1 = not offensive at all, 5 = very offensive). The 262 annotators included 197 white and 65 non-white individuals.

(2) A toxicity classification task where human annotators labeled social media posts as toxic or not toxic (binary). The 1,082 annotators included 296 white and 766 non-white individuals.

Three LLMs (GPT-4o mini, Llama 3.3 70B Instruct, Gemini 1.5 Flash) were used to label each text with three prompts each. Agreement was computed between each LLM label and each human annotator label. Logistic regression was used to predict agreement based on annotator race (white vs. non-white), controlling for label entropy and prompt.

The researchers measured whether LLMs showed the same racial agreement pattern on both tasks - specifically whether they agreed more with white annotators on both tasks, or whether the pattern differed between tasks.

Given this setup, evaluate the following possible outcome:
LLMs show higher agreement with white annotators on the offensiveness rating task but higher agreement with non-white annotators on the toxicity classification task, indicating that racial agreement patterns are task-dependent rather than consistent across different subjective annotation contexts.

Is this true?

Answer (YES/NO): YES